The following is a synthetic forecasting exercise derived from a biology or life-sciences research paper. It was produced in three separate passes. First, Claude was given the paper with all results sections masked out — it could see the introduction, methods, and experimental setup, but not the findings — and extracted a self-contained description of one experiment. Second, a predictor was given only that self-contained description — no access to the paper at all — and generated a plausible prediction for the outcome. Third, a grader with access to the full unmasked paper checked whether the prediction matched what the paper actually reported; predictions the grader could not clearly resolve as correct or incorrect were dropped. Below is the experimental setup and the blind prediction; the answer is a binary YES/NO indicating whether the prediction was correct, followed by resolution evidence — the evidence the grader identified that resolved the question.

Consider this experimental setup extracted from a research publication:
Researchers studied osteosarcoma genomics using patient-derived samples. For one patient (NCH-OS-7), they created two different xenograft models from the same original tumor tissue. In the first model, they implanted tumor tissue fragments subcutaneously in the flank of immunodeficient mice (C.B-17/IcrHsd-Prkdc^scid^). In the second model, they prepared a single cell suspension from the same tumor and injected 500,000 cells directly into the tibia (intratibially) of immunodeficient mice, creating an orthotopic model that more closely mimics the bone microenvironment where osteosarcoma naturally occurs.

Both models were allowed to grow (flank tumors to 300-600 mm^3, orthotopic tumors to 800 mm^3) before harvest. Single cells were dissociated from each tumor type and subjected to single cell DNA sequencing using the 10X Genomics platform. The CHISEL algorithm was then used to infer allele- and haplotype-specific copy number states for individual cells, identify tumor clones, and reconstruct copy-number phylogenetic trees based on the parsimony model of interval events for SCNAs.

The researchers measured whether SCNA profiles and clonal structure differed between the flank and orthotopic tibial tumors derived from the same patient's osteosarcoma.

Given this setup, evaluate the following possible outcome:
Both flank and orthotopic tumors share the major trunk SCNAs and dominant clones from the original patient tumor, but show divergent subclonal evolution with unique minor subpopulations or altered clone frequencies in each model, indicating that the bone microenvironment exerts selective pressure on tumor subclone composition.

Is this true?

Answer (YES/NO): NO